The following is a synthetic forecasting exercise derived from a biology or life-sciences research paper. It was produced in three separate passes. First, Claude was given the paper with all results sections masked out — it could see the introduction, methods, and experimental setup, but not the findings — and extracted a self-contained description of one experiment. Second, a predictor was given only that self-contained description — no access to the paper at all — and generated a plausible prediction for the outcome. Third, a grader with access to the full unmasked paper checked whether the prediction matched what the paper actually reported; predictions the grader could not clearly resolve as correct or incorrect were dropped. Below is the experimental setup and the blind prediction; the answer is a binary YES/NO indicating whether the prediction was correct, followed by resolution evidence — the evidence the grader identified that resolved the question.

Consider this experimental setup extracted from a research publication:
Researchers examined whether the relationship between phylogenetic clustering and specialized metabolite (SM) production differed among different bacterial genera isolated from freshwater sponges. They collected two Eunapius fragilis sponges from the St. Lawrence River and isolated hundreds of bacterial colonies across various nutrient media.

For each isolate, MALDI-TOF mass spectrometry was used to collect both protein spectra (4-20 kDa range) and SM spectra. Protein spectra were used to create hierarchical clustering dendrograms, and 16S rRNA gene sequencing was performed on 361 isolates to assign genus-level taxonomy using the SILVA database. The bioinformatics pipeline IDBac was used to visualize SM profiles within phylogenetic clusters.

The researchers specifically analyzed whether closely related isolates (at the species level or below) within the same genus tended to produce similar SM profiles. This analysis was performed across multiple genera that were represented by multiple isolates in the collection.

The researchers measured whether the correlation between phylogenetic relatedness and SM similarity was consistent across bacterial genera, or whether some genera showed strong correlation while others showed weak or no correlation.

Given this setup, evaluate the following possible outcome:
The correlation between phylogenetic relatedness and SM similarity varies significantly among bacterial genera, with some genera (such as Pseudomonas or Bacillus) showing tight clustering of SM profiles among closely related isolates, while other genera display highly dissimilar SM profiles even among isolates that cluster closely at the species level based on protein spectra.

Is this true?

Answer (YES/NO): NO